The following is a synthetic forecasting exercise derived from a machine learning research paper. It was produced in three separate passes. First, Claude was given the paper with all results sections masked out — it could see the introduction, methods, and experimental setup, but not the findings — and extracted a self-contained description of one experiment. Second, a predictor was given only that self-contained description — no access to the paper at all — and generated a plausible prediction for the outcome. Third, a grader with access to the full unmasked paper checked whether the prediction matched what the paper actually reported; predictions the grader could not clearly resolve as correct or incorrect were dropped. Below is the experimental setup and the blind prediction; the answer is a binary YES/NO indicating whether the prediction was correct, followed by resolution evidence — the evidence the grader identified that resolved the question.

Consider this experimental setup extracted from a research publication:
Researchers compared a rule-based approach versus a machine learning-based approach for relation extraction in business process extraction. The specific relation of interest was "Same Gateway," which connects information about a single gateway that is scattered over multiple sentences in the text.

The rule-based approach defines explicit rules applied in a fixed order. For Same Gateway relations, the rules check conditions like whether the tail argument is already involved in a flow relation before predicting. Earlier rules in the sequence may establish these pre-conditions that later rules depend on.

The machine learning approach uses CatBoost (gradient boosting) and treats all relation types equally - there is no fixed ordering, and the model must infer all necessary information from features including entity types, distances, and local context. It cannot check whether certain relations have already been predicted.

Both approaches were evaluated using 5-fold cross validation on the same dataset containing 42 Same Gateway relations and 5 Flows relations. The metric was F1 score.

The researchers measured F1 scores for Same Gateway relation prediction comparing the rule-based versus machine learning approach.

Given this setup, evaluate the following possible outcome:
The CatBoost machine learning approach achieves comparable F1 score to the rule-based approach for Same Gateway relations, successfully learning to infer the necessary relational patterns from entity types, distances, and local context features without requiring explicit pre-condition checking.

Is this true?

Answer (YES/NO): NO